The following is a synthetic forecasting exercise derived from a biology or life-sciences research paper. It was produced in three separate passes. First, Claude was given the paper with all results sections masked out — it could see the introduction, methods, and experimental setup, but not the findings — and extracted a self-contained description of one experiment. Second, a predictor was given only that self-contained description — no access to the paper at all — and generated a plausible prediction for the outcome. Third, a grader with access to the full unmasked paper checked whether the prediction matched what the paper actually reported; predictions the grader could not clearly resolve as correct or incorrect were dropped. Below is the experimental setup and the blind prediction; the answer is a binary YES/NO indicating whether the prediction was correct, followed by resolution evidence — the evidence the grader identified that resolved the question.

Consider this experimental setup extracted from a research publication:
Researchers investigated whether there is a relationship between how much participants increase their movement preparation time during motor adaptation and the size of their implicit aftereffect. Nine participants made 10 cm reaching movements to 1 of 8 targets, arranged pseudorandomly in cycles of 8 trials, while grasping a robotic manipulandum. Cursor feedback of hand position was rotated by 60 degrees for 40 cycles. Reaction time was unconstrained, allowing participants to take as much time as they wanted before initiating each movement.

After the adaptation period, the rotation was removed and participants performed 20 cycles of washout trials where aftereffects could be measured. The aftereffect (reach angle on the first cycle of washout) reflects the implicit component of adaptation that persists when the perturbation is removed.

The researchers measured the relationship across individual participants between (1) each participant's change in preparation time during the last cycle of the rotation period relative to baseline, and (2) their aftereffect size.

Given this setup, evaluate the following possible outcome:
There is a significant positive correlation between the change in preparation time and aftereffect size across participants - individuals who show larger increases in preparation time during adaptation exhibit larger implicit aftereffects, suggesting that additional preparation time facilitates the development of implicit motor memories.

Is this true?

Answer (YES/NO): NO